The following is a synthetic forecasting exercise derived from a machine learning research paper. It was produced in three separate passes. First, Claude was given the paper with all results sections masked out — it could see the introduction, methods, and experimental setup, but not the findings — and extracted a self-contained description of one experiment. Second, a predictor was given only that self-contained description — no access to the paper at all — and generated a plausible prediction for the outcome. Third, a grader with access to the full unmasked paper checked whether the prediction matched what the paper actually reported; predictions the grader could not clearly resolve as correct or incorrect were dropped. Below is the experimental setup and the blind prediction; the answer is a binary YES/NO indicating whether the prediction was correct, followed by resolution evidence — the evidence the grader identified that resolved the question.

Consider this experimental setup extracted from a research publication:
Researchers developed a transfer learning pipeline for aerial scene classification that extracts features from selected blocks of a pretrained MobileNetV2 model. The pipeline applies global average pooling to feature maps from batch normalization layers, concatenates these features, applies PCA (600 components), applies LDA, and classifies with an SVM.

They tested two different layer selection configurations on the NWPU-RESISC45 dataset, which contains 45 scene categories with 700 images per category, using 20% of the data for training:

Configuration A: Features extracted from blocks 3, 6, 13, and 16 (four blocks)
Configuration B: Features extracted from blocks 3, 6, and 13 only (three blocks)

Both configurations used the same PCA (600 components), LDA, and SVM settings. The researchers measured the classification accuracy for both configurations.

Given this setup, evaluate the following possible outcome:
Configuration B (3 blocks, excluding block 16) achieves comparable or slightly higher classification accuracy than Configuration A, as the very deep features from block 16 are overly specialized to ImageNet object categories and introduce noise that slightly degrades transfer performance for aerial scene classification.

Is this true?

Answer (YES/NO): YES